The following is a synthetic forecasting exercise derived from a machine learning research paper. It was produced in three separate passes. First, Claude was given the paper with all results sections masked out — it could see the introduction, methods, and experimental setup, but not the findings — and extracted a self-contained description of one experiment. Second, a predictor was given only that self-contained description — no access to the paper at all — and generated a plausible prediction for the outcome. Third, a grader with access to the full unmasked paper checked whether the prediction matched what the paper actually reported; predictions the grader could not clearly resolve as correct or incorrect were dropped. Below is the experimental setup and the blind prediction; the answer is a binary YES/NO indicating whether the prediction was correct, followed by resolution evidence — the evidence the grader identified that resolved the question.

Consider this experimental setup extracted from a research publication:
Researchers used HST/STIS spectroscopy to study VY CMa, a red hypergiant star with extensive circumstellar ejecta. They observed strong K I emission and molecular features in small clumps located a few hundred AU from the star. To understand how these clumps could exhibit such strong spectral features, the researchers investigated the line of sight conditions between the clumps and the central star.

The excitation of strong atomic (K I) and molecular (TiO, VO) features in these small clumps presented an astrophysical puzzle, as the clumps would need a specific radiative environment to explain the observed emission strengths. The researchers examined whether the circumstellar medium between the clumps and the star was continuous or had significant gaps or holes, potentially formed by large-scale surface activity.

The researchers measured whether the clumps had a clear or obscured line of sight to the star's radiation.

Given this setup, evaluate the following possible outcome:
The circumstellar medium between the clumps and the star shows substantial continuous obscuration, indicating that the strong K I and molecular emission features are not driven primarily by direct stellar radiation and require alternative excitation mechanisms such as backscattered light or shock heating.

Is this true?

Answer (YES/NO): NO